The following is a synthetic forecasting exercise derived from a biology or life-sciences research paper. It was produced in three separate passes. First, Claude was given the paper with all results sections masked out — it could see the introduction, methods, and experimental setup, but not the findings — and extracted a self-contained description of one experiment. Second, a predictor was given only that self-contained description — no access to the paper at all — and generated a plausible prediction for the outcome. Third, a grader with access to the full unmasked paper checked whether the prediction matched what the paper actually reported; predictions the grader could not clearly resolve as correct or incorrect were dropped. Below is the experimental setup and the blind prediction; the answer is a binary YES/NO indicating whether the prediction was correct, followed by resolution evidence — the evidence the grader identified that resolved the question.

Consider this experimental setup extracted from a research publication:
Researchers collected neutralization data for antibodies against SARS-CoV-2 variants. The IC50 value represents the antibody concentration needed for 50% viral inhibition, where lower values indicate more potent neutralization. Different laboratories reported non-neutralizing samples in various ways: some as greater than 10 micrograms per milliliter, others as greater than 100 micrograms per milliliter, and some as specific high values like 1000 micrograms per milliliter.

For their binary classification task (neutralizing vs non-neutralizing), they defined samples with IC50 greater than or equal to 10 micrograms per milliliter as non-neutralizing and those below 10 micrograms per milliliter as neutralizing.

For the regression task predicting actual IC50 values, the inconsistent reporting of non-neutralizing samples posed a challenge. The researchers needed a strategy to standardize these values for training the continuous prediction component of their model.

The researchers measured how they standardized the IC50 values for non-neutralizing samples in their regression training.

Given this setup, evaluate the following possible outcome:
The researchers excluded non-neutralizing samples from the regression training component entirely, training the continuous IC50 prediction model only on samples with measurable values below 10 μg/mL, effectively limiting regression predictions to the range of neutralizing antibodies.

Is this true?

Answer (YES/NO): NO